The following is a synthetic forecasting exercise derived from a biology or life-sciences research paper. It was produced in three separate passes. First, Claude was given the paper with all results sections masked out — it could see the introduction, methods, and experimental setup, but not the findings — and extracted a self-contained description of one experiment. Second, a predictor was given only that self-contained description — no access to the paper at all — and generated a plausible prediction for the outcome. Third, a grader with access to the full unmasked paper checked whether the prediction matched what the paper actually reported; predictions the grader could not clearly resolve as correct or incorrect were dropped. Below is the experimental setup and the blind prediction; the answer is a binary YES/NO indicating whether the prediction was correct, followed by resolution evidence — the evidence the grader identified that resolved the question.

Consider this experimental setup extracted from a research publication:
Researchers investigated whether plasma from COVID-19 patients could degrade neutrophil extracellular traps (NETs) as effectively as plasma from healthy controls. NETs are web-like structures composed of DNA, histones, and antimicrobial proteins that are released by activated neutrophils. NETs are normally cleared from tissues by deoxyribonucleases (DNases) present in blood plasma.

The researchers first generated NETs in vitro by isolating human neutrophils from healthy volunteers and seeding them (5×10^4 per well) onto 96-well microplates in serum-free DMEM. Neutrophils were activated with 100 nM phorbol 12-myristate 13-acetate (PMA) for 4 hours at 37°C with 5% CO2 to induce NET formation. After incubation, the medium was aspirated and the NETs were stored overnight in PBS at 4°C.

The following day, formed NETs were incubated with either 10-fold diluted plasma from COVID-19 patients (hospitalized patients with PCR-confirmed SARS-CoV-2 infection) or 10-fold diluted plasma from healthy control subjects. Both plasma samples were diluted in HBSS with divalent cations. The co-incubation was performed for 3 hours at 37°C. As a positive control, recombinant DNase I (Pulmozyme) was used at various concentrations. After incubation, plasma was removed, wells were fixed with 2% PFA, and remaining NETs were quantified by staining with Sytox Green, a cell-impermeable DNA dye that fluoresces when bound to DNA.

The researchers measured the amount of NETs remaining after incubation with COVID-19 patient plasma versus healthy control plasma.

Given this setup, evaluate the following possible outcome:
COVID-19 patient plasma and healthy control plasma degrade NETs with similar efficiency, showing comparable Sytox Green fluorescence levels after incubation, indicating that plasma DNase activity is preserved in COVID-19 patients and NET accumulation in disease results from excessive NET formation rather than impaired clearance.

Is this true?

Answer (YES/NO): NO